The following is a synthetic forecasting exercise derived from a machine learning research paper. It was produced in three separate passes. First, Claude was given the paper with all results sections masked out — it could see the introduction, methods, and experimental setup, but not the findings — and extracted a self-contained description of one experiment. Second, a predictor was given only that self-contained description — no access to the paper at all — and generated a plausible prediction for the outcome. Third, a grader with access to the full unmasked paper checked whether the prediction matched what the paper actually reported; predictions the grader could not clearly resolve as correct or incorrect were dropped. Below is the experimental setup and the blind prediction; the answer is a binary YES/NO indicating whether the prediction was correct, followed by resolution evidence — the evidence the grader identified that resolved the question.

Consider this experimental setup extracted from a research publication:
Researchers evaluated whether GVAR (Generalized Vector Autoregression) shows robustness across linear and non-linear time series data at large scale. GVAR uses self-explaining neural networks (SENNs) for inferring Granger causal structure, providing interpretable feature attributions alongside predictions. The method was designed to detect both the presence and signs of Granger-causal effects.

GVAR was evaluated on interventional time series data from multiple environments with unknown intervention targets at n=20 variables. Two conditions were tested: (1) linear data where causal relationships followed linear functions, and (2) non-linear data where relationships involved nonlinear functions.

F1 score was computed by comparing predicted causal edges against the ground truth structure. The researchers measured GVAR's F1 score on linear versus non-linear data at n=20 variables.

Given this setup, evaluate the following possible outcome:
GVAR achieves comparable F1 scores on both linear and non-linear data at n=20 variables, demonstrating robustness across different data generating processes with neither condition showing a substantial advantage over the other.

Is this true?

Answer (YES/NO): YES